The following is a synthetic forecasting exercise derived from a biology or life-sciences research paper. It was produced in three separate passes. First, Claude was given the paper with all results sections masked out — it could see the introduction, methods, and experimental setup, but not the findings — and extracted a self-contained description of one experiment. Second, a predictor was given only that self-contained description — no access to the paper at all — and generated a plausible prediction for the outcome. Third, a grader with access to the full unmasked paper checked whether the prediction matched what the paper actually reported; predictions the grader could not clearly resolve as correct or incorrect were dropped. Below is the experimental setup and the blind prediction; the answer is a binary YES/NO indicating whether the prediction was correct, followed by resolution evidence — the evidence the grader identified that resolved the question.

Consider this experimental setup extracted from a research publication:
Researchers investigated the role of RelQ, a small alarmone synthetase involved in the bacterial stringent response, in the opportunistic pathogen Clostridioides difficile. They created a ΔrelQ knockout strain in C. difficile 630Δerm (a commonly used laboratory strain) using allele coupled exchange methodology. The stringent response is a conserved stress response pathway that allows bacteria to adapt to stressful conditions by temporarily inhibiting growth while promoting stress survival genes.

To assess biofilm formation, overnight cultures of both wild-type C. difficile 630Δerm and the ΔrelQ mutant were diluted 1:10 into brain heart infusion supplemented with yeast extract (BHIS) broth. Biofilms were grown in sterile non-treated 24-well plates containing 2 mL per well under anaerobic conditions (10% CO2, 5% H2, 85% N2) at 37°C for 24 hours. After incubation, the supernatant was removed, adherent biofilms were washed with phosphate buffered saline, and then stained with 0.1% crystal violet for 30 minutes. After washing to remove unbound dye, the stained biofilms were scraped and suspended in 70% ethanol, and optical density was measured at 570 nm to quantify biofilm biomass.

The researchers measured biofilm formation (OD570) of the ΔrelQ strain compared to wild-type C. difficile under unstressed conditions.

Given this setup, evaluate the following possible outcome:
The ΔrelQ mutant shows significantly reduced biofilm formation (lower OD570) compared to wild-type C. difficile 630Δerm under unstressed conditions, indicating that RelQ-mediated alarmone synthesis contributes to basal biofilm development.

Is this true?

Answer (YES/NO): YES